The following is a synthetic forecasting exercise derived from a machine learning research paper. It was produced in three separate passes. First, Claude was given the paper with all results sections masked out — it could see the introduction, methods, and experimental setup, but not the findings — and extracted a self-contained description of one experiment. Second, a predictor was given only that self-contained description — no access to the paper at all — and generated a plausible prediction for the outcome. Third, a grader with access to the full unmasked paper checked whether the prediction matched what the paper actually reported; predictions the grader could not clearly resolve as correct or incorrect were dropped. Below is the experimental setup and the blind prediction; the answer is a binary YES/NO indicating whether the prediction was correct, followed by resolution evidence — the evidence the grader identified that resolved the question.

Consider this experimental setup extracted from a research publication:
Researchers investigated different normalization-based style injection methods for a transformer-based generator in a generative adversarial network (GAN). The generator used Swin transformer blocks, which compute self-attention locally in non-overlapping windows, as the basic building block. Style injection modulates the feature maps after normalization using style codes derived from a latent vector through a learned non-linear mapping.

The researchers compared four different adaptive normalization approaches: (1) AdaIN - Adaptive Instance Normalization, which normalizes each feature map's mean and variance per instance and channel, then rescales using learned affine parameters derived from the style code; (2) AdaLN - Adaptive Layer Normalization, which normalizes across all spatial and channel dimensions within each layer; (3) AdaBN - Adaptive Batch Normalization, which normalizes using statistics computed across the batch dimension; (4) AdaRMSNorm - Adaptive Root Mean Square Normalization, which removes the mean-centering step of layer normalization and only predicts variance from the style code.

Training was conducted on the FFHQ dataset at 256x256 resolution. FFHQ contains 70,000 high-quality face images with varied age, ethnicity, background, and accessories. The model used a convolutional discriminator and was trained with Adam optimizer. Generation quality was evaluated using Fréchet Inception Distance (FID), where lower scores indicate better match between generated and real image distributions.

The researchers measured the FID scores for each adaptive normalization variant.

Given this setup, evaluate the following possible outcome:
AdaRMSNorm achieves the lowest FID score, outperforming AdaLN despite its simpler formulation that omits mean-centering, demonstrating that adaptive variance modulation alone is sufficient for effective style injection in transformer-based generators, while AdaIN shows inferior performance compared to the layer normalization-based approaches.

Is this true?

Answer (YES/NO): NO